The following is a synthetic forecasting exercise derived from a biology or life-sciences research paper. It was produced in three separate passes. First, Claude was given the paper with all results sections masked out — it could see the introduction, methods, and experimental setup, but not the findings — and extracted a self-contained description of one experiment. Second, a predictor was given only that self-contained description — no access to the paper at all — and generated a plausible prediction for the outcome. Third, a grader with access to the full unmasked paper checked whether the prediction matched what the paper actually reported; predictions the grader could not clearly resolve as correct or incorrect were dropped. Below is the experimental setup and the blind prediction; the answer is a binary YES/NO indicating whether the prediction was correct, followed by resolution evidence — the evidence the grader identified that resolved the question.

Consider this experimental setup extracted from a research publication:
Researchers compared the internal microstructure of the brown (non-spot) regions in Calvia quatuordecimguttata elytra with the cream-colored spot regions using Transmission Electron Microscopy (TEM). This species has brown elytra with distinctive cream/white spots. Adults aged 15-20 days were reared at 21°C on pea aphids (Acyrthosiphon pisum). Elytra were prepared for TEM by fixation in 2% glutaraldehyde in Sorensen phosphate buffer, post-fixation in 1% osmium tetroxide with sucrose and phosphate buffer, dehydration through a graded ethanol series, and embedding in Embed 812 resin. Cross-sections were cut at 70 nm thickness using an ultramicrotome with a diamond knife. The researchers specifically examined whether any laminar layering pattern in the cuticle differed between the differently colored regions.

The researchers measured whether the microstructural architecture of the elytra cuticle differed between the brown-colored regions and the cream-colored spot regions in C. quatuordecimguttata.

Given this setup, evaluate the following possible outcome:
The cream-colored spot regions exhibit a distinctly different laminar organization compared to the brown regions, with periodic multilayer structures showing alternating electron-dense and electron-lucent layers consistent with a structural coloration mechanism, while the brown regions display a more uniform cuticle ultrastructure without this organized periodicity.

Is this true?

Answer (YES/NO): NO